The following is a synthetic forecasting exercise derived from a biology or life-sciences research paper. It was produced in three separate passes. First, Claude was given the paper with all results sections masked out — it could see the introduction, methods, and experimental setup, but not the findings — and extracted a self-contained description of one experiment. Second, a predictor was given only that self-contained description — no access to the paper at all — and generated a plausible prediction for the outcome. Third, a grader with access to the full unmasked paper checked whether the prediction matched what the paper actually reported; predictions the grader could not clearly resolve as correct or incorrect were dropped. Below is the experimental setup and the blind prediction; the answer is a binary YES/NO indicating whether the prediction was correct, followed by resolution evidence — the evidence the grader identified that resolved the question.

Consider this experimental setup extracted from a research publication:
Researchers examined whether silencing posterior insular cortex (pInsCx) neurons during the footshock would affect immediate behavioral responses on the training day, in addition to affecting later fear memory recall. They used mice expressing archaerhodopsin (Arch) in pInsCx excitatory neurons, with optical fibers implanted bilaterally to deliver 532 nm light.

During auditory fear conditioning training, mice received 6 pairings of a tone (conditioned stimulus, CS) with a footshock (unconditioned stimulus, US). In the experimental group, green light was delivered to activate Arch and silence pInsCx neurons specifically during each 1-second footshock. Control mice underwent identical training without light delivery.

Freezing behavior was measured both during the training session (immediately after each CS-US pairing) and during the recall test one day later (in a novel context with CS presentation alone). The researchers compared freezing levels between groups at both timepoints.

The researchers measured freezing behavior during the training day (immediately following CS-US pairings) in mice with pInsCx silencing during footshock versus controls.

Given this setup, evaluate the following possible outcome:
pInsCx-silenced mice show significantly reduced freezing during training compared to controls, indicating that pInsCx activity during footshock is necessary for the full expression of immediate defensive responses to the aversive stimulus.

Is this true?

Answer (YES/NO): NO